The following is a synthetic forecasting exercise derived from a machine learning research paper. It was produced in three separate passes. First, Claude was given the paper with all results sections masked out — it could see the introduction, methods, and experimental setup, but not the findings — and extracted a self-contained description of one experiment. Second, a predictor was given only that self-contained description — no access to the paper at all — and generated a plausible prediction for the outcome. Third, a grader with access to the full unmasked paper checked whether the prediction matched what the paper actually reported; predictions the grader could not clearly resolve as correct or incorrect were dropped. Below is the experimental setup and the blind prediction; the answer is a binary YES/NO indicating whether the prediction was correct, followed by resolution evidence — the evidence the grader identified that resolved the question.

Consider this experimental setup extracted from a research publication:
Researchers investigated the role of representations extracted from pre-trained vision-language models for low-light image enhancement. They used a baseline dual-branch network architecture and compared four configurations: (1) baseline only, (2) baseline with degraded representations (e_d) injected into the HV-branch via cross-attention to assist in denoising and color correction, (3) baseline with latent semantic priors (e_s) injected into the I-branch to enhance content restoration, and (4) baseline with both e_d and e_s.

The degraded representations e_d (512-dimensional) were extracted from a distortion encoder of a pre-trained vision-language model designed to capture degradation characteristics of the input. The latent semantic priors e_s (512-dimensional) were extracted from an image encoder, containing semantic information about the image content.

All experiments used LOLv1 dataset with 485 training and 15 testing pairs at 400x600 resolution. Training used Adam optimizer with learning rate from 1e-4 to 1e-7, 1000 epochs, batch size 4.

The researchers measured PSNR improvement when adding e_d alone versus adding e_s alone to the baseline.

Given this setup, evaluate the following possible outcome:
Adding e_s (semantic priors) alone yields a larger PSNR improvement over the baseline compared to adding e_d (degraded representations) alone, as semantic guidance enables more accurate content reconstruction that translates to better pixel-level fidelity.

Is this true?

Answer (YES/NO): NO